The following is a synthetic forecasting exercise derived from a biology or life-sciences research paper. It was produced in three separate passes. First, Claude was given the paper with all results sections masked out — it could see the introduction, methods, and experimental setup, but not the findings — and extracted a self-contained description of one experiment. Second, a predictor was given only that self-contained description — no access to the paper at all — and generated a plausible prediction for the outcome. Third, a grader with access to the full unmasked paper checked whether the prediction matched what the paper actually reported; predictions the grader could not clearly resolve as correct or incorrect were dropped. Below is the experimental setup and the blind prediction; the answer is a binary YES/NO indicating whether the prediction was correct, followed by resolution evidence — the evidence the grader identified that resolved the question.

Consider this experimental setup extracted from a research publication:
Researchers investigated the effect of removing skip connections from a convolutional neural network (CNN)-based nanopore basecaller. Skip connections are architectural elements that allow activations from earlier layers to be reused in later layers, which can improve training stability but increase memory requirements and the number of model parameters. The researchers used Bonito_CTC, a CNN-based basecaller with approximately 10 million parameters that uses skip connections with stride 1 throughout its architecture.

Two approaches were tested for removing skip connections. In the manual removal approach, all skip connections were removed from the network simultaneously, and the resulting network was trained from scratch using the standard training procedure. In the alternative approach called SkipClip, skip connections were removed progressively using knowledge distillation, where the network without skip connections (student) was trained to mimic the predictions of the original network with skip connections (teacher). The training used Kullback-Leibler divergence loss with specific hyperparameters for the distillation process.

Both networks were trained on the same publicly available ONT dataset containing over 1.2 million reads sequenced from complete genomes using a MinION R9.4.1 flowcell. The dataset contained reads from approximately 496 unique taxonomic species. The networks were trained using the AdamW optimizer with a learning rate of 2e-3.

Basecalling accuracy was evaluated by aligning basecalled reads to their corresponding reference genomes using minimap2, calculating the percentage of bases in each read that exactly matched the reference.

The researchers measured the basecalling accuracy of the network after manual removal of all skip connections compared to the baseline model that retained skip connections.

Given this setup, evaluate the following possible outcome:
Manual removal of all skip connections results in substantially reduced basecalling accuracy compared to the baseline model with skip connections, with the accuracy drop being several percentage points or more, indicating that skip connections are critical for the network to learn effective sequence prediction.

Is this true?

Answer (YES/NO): YES